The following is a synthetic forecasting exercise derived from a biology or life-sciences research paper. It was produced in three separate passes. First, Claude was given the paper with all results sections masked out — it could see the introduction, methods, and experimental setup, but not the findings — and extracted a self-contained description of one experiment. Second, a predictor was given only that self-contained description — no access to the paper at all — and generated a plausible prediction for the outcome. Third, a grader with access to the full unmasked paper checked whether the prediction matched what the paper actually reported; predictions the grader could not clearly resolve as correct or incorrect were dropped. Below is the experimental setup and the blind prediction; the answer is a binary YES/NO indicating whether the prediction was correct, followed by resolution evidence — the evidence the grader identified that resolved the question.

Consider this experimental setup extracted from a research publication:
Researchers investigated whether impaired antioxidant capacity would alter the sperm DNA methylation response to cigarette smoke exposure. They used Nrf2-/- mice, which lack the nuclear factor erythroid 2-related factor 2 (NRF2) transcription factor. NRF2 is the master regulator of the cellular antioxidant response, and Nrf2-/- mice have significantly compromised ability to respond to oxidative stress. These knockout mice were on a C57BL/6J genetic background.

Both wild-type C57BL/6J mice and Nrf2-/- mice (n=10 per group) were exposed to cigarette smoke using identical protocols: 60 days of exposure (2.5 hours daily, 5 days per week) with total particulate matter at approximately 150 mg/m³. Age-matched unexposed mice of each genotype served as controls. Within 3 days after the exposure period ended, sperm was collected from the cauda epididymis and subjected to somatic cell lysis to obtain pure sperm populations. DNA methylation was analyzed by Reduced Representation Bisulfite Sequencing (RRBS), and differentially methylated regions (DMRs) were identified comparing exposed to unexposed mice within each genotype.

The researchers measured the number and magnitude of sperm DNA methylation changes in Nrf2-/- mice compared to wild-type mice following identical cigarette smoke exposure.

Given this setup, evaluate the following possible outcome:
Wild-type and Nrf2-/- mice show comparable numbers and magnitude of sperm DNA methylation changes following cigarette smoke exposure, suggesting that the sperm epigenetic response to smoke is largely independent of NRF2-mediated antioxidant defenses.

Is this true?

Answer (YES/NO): NO